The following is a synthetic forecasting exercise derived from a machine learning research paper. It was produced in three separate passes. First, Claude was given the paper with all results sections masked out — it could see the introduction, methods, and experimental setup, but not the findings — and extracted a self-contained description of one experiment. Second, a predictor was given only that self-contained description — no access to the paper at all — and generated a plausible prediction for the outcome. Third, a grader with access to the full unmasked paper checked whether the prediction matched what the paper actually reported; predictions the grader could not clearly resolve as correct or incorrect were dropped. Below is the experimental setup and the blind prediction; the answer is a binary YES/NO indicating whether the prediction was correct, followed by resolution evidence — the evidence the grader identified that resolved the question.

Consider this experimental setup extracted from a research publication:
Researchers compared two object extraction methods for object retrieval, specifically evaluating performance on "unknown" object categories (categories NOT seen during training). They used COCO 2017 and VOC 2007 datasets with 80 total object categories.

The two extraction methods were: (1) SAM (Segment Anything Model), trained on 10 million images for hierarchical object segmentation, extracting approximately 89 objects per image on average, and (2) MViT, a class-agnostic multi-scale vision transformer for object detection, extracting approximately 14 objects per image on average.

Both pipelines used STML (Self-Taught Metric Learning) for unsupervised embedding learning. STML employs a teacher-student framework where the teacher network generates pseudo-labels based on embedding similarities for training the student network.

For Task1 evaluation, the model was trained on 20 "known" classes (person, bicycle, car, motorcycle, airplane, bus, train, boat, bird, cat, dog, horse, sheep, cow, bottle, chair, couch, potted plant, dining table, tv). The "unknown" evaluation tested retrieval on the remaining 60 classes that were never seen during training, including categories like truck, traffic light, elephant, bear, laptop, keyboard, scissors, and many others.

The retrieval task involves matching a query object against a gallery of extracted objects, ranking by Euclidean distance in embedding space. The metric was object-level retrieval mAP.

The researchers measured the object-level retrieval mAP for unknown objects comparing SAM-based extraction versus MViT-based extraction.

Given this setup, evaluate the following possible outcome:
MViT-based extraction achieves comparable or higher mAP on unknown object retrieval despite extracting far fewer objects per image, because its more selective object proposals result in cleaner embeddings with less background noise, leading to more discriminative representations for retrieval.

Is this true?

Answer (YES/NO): NO